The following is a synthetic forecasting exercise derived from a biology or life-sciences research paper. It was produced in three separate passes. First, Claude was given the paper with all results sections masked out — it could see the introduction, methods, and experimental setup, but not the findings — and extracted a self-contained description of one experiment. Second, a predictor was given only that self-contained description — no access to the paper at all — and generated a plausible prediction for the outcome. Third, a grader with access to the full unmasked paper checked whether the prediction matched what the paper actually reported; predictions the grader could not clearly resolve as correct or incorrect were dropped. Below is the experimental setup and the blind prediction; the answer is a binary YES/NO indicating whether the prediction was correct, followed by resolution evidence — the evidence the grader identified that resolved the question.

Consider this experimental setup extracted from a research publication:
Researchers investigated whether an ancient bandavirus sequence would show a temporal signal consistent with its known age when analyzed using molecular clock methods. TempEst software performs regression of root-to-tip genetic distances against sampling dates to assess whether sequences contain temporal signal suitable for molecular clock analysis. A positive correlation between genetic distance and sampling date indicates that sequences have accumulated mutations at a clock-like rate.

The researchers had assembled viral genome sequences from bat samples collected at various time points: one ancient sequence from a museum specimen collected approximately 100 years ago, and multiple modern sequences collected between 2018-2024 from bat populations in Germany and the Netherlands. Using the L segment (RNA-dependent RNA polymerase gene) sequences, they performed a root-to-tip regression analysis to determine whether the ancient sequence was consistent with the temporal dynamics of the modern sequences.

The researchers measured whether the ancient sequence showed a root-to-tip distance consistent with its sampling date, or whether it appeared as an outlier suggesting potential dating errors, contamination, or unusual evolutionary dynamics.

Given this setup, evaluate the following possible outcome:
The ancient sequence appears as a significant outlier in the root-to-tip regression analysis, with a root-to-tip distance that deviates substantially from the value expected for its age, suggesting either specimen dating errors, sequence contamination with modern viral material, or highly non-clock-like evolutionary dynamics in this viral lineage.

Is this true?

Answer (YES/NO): NO